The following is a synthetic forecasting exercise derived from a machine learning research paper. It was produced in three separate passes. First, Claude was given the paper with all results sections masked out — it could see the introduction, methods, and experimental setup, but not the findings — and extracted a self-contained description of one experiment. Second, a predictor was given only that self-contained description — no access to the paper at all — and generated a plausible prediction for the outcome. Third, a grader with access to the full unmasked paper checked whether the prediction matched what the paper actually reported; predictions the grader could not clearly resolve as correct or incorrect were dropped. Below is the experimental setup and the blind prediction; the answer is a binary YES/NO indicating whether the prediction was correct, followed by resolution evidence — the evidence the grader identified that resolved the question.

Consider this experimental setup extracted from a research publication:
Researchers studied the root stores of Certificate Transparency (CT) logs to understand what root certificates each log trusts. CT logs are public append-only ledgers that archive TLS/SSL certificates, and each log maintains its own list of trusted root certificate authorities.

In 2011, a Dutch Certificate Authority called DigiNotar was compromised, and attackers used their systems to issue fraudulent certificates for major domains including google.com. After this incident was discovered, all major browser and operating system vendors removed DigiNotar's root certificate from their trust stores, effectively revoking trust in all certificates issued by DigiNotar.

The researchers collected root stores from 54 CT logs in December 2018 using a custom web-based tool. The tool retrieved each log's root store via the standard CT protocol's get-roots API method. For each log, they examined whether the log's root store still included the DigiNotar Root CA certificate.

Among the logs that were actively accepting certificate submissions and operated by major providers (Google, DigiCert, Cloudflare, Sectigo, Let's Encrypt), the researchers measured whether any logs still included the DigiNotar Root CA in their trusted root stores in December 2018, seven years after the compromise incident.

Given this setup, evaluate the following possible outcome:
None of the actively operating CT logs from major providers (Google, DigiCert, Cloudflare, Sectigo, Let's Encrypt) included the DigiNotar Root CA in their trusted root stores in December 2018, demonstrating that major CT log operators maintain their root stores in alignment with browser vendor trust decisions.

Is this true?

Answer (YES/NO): NO